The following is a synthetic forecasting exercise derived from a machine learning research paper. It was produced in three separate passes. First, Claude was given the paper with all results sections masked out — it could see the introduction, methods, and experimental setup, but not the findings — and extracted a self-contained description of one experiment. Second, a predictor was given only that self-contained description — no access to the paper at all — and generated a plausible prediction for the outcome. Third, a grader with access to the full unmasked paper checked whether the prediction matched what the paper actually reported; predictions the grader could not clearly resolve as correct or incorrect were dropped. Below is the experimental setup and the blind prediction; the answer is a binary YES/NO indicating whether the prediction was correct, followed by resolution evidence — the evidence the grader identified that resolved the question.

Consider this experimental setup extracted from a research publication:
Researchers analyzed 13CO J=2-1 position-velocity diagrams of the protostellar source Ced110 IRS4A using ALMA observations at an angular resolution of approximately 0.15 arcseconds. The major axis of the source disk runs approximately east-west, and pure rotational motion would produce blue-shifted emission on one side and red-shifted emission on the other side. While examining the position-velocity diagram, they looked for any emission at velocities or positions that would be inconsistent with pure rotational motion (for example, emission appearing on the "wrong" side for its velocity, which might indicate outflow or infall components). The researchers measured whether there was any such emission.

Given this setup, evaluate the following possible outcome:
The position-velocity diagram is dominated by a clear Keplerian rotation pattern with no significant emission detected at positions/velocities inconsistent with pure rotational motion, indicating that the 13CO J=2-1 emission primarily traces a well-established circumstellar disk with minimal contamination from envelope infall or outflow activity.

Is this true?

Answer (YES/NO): NO